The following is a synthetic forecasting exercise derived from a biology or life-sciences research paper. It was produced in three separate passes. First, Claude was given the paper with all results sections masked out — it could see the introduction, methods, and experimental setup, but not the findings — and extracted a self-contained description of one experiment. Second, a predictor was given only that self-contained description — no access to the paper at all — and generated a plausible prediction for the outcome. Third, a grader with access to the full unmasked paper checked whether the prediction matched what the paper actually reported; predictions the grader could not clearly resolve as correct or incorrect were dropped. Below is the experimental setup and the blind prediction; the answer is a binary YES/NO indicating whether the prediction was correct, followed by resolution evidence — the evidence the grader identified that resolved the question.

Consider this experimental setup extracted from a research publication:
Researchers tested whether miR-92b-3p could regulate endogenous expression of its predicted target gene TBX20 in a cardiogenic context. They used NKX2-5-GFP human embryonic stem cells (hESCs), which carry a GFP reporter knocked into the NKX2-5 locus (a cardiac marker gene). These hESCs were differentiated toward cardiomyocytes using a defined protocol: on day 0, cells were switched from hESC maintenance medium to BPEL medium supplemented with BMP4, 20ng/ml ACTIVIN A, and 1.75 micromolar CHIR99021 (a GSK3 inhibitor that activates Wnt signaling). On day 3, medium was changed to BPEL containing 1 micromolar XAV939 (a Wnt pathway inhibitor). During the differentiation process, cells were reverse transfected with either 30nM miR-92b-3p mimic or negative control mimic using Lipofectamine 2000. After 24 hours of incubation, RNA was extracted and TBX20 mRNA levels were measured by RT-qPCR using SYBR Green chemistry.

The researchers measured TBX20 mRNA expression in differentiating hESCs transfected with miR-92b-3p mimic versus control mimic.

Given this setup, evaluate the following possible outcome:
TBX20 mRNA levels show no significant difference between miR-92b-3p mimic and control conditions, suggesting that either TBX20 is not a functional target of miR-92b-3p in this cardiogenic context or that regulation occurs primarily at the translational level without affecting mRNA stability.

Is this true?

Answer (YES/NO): NO